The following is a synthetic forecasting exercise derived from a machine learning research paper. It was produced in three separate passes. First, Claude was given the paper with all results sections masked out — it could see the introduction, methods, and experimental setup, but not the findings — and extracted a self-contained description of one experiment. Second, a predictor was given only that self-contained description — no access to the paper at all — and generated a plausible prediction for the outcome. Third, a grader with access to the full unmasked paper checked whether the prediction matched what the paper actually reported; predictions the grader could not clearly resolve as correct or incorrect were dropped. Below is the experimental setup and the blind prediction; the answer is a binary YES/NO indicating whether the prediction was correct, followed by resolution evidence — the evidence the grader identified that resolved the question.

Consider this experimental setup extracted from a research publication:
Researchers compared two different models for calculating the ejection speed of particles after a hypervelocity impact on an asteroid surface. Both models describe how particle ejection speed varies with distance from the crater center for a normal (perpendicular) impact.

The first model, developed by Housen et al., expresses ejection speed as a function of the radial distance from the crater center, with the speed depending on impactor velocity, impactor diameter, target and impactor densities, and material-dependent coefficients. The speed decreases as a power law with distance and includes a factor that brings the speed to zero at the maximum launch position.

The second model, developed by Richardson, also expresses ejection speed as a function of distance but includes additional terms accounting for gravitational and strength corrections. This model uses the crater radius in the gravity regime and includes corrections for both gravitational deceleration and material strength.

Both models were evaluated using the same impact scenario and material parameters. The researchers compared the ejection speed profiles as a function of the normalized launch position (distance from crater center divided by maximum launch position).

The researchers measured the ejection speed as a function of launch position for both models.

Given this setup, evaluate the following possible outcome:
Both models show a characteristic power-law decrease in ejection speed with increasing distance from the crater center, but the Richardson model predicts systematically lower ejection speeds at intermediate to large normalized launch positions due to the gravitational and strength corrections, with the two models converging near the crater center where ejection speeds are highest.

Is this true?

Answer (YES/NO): NO